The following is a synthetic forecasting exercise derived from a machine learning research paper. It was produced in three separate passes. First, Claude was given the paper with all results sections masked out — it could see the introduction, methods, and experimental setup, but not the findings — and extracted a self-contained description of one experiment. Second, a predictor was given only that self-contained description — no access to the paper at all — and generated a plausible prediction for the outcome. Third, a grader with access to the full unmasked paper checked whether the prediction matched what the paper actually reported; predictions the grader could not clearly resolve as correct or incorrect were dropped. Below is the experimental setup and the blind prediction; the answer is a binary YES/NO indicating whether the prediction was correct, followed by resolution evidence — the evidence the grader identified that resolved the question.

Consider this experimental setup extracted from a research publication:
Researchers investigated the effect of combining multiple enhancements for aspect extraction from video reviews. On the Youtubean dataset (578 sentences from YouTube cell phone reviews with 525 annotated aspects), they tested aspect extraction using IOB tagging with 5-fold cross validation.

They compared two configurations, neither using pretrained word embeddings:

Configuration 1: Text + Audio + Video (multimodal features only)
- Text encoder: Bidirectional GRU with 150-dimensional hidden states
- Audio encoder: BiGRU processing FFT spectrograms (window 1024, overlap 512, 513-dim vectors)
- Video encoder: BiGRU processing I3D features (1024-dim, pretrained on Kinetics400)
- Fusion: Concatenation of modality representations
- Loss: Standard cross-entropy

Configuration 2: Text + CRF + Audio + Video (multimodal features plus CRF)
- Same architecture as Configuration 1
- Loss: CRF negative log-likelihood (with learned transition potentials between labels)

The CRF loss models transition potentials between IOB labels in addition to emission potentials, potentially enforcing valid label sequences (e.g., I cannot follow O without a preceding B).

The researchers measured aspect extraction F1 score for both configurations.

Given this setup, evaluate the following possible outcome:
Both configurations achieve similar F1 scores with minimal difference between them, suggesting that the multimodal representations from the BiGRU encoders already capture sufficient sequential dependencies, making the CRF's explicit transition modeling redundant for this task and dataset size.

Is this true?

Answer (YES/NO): NO